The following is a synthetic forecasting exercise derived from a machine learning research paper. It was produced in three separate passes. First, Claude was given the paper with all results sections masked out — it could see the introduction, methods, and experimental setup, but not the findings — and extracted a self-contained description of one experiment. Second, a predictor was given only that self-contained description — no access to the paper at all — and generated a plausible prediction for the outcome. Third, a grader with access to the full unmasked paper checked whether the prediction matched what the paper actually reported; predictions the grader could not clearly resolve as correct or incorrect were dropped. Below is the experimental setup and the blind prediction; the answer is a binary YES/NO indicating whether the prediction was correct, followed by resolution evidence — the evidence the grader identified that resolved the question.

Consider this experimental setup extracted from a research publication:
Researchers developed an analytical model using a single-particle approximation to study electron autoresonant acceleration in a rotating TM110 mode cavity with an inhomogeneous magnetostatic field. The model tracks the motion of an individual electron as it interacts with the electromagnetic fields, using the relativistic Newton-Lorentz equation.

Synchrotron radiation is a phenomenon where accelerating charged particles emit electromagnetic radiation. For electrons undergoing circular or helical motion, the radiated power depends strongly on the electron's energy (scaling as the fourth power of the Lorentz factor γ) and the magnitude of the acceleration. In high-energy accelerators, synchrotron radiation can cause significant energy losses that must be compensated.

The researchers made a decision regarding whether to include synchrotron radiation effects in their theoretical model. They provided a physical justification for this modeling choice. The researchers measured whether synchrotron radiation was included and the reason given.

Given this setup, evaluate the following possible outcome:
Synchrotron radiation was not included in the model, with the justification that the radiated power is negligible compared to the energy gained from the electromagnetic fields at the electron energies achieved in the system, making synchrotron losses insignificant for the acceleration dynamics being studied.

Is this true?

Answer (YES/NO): YES